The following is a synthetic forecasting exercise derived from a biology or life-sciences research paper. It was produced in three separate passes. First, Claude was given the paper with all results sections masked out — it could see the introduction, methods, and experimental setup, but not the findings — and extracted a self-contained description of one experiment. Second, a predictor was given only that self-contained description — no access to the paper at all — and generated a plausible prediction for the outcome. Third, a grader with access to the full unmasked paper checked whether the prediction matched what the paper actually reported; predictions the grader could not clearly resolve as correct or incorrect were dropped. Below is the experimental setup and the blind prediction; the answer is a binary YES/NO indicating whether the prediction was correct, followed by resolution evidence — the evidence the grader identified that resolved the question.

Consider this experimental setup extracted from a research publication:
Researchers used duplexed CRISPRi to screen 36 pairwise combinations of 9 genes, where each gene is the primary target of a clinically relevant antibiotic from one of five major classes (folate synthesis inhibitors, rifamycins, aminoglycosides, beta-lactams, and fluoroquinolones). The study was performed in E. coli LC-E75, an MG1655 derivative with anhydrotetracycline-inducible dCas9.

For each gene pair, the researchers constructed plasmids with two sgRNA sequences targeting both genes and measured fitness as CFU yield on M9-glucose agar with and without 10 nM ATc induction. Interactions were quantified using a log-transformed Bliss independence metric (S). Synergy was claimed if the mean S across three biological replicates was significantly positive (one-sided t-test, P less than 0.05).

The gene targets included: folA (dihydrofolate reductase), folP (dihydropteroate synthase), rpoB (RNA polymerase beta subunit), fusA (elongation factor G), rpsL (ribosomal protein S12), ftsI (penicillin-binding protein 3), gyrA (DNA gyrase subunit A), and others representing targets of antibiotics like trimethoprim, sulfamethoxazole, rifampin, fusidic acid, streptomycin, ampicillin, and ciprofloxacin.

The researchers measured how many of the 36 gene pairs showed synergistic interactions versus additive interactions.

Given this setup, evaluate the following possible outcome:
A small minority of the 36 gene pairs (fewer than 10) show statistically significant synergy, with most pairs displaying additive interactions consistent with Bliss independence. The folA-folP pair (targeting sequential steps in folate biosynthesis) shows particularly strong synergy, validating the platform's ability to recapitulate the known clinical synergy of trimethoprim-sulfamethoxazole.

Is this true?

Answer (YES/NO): YES